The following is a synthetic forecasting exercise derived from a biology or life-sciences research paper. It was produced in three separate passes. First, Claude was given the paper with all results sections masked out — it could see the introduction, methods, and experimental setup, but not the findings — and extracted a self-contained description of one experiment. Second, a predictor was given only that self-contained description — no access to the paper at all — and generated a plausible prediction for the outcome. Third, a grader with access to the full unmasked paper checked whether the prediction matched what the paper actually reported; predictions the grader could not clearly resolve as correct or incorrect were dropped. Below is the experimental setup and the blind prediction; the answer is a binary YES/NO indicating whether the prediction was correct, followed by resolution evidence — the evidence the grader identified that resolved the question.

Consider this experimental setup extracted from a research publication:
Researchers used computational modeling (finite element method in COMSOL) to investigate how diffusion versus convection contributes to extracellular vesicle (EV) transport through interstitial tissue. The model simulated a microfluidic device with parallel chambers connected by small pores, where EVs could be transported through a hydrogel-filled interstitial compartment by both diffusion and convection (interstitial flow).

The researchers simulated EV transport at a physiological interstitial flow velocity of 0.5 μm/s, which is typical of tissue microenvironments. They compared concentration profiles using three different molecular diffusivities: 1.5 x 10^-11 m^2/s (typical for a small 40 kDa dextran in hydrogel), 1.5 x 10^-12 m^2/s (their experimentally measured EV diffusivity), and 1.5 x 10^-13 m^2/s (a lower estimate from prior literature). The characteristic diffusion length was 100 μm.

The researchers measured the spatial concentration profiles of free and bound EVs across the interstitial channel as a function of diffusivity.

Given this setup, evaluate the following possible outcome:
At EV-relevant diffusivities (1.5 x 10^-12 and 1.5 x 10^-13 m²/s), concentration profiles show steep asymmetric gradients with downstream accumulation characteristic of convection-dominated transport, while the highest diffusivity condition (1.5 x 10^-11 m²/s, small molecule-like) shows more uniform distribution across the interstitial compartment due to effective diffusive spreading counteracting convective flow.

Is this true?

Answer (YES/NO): NO